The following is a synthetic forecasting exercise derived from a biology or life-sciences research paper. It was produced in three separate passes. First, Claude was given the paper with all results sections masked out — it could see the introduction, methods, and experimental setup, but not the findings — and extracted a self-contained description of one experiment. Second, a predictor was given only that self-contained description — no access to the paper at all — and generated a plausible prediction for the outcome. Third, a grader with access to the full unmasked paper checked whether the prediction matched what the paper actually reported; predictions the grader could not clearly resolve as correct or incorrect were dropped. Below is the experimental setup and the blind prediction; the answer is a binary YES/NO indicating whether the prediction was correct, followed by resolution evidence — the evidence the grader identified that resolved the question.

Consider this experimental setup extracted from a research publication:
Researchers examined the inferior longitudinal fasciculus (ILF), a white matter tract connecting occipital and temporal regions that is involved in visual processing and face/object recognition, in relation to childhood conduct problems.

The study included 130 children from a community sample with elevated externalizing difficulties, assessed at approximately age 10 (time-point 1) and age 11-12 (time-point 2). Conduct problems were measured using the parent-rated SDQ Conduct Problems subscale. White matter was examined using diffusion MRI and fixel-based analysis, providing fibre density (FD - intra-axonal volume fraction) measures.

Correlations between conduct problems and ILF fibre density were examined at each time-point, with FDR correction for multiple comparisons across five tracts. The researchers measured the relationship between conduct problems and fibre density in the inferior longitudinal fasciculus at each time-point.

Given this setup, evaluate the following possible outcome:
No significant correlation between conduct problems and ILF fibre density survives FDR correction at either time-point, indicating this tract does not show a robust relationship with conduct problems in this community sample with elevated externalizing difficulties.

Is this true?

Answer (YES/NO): NO